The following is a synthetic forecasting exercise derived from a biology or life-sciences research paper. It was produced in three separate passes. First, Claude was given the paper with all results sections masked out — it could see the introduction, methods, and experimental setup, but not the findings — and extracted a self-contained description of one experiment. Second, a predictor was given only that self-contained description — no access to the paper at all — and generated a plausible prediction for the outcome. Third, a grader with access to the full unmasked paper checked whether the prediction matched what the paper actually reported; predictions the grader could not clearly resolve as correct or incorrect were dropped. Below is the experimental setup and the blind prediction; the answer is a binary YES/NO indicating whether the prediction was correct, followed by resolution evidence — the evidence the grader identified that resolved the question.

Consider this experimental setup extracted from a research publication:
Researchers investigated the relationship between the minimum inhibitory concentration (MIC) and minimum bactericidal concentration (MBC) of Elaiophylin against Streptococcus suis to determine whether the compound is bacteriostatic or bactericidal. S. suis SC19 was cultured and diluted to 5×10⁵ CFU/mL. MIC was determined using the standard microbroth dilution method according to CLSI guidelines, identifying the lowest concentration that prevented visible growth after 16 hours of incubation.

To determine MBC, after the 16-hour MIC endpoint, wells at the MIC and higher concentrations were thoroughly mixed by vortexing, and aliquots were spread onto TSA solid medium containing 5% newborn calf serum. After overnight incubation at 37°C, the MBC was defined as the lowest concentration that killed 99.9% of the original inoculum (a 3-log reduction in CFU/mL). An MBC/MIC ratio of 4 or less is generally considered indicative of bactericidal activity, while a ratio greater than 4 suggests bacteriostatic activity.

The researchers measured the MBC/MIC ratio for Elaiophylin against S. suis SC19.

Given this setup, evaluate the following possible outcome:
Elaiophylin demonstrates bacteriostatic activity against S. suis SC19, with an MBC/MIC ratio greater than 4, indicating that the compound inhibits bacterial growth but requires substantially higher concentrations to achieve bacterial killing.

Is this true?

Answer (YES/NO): NO